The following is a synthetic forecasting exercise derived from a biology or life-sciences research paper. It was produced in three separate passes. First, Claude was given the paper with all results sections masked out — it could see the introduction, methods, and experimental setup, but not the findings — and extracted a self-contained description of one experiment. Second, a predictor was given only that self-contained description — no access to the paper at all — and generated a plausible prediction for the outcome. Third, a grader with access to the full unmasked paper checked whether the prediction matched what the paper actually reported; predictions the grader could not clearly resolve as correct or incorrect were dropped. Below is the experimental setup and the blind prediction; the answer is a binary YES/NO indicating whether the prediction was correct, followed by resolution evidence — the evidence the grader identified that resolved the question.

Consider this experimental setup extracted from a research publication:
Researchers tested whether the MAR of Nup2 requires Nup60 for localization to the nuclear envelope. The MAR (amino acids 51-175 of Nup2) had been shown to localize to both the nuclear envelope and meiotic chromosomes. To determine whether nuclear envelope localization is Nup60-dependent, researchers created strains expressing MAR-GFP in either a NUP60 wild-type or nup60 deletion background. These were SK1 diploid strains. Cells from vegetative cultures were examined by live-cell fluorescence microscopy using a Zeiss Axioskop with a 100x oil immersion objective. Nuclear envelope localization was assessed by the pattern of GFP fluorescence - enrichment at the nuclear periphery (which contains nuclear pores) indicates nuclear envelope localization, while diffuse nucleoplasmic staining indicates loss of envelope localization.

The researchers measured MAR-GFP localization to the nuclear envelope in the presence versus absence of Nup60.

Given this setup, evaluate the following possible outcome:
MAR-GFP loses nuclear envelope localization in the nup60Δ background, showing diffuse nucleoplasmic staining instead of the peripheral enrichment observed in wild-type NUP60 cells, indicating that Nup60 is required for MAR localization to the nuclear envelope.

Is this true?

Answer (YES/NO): YES